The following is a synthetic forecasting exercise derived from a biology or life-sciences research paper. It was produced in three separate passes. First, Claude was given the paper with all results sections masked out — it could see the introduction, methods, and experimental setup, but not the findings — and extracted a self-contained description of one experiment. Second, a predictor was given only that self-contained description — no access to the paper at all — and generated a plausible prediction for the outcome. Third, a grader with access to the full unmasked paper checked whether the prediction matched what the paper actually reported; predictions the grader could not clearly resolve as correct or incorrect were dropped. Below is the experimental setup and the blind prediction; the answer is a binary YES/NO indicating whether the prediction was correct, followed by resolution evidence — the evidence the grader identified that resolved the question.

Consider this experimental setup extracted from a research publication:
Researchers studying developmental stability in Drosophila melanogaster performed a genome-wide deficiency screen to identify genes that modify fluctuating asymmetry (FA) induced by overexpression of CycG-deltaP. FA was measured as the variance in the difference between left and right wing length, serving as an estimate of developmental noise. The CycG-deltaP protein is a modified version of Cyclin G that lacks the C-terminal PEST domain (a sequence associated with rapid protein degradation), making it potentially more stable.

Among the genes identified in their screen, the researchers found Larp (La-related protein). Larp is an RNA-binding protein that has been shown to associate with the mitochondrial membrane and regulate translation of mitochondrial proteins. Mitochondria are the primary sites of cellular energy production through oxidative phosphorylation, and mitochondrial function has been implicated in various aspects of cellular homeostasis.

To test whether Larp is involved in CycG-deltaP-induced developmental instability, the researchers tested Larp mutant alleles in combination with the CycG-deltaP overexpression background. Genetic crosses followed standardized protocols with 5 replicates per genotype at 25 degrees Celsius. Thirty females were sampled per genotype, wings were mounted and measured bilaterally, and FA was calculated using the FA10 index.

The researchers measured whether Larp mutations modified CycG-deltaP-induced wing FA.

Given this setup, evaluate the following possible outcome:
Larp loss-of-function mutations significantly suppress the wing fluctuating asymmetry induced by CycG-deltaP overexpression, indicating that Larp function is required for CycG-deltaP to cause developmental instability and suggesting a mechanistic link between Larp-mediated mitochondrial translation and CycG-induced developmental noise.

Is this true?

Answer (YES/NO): YES